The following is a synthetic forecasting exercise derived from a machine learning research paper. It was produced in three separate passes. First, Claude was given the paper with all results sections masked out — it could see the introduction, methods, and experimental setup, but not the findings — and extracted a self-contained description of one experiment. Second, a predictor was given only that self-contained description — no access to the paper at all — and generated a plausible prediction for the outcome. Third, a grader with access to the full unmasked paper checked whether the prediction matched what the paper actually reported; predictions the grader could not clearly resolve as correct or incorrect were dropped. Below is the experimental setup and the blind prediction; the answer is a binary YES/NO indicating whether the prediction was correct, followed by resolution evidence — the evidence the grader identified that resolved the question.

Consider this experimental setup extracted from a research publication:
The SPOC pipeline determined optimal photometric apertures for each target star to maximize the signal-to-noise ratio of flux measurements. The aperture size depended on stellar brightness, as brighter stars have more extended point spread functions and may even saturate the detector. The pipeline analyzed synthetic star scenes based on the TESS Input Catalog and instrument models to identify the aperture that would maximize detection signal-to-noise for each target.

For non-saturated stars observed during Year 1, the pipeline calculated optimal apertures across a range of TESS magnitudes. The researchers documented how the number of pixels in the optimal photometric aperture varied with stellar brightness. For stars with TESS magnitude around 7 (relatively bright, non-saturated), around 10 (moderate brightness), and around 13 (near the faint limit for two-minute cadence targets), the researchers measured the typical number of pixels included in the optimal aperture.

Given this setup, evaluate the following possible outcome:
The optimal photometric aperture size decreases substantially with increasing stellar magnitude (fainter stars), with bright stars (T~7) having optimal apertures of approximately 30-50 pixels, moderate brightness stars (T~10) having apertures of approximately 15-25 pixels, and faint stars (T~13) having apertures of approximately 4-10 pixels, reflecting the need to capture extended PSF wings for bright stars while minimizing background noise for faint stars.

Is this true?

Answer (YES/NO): NO